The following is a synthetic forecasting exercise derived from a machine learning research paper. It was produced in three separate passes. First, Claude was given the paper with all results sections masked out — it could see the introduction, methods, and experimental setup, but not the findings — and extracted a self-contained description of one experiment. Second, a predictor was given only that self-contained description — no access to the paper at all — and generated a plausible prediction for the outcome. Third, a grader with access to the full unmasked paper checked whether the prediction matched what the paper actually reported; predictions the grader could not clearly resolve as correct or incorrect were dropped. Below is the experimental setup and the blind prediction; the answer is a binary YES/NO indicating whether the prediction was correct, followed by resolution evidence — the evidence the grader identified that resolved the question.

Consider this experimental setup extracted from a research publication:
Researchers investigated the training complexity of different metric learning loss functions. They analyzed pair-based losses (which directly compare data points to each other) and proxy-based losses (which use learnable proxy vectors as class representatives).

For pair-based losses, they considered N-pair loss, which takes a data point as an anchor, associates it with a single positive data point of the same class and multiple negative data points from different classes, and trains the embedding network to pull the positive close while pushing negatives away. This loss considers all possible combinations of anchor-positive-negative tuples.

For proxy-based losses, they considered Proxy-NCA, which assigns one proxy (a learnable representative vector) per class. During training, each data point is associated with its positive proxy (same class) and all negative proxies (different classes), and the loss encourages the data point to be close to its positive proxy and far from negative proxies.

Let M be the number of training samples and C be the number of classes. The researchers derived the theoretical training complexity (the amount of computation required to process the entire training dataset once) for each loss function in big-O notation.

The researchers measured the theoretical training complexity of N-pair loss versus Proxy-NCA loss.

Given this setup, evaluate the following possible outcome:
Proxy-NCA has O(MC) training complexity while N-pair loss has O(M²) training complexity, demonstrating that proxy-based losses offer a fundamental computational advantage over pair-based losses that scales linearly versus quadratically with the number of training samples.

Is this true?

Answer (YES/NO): NO